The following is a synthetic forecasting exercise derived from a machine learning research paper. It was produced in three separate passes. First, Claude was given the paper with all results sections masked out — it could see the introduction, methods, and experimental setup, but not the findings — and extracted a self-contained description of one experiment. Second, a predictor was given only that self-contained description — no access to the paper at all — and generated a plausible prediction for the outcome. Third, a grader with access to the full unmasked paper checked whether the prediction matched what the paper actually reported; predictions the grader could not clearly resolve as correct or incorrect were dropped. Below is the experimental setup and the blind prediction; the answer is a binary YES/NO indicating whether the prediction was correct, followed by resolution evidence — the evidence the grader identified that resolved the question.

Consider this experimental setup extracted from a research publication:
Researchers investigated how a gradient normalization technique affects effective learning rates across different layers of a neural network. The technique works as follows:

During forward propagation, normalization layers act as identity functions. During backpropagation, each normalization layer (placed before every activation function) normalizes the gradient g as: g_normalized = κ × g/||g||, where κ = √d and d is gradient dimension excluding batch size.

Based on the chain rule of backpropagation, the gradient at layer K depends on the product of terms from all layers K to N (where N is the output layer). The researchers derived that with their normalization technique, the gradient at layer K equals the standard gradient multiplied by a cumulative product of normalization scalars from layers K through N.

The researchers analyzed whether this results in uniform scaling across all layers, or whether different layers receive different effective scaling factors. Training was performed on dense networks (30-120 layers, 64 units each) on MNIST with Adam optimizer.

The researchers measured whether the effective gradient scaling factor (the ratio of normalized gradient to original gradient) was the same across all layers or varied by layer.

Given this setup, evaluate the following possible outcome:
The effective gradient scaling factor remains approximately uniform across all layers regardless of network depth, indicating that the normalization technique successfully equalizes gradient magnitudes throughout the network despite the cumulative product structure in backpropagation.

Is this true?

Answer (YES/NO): NO